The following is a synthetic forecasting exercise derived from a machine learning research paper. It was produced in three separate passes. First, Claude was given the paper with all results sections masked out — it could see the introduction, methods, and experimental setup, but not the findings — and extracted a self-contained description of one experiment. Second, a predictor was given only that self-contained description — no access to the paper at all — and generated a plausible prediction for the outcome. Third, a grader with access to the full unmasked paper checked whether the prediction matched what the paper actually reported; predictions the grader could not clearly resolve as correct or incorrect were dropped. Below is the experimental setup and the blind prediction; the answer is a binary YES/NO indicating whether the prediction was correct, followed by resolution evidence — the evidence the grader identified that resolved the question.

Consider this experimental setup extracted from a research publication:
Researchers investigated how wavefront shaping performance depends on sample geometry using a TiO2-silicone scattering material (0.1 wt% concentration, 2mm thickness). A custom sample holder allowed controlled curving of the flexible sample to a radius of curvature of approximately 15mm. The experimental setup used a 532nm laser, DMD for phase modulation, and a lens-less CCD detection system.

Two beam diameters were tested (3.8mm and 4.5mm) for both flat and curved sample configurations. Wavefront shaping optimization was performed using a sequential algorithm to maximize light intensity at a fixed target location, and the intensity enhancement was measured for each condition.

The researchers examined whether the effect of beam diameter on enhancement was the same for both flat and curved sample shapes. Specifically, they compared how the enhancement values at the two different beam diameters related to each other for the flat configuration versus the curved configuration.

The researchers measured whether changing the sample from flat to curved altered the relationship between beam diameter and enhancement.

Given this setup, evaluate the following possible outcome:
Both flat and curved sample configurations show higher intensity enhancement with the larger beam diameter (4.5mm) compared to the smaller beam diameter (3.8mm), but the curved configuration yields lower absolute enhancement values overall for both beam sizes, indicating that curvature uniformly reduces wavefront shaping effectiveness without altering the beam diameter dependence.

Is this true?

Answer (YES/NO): NO